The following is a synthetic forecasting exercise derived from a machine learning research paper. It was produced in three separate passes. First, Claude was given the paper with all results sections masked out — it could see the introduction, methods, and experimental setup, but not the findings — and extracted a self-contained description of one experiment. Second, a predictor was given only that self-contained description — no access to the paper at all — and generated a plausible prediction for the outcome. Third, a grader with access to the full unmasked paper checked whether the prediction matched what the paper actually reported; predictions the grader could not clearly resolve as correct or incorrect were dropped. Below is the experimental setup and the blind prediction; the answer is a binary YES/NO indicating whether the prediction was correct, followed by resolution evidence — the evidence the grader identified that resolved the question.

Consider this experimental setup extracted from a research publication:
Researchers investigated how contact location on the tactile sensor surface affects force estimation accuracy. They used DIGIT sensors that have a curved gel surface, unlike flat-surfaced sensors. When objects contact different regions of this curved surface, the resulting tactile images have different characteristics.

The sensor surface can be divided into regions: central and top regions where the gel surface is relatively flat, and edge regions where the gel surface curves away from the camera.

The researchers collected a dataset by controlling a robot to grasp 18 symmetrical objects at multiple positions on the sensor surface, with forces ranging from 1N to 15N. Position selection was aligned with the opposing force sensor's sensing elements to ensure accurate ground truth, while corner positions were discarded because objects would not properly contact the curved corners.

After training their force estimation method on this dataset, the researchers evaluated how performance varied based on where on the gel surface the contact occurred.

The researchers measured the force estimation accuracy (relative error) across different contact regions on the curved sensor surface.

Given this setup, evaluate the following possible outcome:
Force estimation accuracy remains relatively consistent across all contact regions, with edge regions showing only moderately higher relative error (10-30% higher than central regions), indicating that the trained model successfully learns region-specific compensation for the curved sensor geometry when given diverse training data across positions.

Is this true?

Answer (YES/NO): NO